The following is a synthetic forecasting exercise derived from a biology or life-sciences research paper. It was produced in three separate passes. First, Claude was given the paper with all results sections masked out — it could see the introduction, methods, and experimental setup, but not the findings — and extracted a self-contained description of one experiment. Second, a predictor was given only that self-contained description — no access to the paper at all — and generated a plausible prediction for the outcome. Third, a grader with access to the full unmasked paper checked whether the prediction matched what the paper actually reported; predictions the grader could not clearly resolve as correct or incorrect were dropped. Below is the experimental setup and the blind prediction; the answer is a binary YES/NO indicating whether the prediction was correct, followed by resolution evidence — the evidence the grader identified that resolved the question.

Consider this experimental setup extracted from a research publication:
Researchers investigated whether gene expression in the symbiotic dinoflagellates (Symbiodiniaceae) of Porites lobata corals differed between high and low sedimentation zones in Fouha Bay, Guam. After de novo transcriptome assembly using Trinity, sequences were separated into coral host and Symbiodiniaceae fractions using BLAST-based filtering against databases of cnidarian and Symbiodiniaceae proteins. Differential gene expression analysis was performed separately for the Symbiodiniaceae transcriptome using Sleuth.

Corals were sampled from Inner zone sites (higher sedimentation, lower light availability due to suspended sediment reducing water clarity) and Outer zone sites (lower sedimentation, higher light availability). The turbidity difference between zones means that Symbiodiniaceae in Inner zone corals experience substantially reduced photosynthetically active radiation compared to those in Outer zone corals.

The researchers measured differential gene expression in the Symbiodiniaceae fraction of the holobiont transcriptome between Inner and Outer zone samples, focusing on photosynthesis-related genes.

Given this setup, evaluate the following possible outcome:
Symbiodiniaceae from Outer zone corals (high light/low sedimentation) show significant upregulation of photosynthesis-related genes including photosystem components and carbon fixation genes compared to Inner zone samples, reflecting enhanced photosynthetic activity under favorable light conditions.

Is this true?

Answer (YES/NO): YES